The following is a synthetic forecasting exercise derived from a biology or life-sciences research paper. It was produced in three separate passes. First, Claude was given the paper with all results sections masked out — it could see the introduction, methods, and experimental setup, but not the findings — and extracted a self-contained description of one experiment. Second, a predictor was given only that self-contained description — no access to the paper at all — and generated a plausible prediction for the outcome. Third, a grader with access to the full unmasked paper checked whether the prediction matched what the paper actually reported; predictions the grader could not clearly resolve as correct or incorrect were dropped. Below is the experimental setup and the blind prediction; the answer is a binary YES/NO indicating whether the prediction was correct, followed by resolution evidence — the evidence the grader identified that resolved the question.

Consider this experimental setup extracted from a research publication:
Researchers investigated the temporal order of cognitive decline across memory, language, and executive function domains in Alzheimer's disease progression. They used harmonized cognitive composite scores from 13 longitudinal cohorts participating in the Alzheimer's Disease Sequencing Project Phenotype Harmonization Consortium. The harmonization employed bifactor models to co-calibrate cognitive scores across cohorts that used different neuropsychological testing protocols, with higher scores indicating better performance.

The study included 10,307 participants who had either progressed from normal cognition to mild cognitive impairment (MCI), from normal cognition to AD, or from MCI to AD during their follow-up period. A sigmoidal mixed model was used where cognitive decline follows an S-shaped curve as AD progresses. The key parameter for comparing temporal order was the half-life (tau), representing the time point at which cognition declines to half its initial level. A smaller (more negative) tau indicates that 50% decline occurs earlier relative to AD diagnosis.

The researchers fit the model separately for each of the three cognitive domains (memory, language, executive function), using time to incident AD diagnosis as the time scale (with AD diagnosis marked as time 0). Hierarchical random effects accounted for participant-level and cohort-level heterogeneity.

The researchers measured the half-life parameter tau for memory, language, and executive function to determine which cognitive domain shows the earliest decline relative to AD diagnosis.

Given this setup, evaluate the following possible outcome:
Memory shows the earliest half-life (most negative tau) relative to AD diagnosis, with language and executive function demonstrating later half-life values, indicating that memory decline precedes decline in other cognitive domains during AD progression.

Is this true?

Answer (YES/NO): YES